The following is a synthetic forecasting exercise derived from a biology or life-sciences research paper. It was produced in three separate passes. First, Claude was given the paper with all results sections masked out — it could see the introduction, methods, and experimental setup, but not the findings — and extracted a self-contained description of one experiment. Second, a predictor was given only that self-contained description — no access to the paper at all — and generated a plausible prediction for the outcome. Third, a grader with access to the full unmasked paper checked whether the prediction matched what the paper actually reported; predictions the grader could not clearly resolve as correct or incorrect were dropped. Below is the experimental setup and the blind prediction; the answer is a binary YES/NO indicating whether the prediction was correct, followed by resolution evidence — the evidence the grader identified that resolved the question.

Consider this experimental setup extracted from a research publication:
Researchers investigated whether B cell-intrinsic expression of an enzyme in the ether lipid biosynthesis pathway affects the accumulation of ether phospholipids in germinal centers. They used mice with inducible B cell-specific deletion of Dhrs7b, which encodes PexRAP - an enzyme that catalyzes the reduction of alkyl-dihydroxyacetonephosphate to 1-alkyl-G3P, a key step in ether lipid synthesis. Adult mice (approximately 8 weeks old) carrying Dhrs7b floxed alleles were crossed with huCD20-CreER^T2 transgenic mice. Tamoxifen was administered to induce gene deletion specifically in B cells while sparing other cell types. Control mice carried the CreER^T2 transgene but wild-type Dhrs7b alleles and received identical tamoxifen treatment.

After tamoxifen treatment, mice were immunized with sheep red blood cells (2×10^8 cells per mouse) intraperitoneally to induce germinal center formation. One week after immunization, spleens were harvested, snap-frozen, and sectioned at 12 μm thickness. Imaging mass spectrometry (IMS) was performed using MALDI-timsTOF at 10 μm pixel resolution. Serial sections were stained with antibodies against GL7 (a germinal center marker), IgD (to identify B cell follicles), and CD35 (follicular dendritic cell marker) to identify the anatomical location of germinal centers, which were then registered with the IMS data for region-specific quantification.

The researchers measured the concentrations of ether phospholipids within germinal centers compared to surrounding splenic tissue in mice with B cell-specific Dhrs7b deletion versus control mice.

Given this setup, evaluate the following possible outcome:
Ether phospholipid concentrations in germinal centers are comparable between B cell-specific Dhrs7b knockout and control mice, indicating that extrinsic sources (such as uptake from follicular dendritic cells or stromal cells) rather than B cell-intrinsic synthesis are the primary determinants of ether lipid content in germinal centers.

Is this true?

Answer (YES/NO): NO